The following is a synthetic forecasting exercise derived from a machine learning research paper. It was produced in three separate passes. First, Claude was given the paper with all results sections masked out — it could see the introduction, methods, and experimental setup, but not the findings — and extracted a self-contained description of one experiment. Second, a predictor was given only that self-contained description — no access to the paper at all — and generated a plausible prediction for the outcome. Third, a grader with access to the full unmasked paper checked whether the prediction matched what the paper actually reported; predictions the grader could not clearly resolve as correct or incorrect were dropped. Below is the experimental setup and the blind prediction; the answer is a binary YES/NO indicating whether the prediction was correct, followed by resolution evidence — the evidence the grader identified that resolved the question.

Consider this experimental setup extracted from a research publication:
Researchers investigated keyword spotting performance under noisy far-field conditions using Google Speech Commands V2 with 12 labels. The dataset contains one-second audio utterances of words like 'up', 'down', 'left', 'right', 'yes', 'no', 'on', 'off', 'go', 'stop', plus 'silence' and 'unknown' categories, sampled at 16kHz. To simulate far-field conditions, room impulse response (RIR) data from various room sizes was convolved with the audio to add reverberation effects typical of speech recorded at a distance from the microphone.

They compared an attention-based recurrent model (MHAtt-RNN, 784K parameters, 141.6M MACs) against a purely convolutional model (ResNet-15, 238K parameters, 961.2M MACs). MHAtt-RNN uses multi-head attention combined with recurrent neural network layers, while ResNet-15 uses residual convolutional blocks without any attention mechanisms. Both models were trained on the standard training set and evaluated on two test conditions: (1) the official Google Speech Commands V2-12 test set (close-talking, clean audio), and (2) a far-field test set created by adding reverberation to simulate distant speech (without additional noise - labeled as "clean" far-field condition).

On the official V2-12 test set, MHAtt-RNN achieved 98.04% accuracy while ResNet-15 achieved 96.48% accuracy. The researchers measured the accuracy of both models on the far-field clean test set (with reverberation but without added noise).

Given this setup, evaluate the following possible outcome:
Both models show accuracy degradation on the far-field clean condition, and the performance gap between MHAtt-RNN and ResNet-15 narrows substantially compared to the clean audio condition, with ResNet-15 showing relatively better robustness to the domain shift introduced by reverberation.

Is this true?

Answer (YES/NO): YES